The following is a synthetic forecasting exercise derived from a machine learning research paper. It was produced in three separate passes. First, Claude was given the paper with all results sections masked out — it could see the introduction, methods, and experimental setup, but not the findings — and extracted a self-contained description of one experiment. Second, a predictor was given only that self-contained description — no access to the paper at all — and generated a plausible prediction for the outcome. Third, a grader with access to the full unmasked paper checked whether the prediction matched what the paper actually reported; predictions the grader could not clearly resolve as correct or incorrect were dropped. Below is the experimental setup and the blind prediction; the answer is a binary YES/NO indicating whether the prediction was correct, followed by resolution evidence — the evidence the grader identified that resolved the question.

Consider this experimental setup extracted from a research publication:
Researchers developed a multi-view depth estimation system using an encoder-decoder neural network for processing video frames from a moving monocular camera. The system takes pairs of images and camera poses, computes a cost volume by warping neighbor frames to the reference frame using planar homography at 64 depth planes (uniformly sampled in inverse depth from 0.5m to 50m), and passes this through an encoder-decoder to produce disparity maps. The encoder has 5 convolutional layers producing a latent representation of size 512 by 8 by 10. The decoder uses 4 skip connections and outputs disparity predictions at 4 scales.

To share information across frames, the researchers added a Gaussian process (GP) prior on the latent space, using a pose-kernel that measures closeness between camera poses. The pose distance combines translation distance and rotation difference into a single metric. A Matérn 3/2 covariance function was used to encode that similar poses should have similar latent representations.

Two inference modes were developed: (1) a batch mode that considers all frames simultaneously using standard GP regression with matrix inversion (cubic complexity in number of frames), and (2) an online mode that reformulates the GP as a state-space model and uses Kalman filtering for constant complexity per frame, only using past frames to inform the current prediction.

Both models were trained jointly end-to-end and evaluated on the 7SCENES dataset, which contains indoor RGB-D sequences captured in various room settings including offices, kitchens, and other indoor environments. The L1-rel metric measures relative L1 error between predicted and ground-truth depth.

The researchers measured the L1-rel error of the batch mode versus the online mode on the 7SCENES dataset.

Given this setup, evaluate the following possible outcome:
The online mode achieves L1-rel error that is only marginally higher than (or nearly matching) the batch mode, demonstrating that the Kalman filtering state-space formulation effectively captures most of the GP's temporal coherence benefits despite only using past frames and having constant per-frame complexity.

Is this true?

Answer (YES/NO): YES